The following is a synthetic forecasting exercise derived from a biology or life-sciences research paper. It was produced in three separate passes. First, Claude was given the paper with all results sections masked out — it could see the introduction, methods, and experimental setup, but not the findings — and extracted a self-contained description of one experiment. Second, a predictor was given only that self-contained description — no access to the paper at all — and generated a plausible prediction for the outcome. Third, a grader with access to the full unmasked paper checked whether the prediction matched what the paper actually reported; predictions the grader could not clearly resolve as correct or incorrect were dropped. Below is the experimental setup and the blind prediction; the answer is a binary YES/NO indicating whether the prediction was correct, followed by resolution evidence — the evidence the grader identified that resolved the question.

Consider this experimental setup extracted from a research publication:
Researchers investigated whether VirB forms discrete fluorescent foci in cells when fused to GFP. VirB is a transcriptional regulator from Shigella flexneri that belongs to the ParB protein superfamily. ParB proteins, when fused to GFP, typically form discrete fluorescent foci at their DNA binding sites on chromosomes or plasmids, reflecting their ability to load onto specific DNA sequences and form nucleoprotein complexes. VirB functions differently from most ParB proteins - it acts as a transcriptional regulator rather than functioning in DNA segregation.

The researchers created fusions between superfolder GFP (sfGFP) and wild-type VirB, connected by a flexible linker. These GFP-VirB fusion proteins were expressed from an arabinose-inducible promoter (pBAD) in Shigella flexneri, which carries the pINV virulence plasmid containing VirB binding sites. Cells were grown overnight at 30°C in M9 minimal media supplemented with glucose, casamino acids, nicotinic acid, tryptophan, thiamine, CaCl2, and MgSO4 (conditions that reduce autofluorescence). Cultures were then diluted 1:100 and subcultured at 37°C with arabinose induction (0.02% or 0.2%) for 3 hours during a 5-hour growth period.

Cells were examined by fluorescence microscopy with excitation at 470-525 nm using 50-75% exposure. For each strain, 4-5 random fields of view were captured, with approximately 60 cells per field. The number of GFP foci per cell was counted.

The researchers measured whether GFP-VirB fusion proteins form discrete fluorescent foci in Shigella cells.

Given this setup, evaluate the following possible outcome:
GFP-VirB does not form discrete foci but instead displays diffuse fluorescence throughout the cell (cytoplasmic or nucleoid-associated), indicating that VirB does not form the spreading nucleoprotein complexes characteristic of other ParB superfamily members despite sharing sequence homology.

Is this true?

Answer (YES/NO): NO